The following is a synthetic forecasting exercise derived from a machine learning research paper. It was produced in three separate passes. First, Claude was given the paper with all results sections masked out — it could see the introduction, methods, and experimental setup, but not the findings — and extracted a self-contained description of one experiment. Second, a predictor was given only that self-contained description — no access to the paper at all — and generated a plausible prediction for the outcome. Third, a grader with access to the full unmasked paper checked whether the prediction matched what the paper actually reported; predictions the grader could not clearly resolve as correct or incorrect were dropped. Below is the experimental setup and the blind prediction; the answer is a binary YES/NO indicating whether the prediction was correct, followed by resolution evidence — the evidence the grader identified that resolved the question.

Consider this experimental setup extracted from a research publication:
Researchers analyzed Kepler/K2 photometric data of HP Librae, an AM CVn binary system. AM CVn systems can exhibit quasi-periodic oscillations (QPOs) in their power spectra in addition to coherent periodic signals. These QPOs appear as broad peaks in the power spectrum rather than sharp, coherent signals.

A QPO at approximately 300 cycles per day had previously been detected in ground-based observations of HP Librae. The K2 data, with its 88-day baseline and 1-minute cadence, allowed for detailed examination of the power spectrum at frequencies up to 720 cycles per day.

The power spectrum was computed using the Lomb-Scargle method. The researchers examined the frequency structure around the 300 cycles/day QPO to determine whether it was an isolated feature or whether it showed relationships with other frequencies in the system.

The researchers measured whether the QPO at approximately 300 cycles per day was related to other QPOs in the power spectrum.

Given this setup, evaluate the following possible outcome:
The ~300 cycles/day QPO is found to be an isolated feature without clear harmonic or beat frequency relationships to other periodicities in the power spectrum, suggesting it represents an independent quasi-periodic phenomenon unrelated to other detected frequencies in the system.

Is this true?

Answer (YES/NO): NO